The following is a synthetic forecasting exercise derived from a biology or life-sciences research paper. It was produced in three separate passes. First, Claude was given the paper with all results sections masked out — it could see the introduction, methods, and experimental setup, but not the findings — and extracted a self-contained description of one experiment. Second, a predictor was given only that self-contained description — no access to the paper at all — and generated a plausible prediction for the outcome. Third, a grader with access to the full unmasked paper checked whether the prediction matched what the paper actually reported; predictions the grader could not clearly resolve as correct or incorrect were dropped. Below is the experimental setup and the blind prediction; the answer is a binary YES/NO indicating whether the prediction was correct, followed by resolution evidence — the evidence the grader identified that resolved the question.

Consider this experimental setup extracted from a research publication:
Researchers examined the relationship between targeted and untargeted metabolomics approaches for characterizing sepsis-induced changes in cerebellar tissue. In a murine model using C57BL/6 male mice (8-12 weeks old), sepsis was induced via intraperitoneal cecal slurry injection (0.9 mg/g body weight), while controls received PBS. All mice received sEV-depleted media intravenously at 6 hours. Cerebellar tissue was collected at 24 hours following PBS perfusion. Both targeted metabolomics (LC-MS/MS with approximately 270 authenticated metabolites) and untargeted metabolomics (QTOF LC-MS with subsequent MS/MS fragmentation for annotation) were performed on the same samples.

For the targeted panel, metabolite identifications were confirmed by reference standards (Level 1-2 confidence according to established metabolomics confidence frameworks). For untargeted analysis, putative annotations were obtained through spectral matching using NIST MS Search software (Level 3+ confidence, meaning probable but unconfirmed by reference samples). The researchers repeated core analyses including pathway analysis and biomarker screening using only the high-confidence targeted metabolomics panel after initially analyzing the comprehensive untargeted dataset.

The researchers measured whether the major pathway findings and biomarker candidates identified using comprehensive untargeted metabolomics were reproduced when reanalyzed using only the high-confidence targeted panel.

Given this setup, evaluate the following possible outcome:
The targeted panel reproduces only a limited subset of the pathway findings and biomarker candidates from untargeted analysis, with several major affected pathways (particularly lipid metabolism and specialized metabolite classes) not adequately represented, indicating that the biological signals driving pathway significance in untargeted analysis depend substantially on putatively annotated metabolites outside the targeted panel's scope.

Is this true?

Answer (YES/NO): NO